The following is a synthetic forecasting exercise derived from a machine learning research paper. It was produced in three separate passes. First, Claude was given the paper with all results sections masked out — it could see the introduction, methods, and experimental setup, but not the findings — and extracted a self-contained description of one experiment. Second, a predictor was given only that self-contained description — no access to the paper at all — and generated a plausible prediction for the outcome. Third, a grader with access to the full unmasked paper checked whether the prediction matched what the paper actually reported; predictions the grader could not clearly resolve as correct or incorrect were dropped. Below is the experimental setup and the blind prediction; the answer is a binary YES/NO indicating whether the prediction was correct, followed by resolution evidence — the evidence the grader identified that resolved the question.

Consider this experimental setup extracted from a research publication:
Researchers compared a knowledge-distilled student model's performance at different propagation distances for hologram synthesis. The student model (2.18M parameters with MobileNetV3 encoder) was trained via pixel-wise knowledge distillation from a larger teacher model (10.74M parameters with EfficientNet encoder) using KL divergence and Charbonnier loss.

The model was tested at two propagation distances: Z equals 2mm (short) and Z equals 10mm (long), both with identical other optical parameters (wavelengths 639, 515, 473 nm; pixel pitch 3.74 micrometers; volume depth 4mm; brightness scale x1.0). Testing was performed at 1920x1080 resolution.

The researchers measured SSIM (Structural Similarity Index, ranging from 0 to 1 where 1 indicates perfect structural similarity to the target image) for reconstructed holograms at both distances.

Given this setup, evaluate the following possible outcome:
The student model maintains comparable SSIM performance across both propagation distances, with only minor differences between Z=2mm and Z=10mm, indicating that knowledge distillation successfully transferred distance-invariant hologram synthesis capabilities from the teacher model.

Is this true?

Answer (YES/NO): NO